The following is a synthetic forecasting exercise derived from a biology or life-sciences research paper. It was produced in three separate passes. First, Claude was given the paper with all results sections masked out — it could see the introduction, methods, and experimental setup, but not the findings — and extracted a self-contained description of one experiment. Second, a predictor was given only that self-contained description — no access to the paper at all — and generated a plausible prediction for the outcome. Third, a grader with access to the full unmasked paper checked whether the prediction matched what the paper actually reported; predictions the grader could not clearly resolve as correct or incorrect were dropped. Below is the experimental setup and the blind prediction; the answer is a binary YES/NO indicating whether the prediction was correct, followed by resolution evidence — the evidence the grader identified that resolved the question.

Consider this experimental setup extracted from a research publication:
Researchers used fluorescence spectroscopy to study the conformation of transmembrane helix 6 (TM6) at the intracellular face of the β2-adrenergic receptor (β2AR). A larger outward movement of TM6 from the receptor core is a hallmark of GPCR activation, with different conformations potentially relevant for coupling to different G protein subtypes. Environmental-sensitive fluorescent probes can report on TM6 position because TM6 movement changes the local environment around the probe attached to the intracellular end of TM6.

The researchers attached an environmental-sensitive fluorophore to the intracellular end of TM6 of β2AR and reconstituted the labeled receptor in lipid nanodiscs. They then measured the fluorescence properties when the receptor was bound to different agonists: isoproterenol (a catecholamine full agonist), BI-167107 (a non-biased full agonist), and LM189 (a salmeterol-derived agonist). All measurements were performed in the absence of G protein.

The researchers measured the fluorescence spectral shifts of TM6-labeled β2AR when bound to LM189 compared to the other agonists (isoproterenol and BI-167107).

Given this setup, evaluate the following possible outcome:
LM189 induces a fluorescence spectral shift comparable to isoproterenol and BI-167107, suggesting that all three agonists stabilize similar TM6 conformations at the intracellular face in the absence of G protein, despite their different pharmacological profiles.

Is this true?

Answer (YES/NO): NO